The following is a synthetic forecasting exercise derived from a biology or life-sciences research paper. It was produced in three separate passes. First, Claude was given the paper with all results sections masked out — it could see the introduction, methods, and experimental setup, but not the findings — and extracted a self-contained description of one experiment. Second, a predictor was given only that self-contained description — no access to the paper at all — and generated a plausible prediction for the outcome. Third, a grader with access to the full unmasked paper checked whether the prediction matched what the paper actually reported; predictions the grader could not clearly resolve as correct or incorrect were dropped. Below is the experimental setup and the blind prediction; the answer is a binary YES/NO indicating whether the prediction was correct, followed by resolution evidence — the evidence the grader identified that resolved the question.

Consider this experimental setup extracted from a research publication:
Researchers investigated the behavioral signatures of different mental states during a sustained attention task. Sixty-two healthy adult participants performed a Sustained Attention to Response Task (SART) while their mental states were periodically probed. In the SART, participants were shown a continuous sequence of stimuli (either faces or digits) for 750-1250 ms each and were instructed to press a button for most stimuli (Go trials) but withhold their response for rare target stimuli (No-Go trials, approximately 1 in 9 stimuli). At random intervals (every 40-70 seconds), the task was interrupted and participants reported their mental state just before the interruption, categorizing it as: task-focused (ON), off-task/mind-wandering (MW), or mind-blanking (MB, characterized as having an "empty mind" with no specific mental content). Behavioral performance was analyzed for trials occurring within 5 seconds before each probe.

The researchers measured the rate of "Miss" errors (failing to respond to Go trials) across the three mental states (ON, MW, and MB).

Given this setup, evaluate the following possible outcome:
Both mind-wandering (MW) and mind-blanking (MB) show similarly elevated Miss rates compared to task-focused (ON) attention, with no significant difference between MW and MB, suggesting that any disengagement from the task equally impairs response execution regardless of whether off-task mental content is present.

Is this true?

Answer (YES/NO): NO